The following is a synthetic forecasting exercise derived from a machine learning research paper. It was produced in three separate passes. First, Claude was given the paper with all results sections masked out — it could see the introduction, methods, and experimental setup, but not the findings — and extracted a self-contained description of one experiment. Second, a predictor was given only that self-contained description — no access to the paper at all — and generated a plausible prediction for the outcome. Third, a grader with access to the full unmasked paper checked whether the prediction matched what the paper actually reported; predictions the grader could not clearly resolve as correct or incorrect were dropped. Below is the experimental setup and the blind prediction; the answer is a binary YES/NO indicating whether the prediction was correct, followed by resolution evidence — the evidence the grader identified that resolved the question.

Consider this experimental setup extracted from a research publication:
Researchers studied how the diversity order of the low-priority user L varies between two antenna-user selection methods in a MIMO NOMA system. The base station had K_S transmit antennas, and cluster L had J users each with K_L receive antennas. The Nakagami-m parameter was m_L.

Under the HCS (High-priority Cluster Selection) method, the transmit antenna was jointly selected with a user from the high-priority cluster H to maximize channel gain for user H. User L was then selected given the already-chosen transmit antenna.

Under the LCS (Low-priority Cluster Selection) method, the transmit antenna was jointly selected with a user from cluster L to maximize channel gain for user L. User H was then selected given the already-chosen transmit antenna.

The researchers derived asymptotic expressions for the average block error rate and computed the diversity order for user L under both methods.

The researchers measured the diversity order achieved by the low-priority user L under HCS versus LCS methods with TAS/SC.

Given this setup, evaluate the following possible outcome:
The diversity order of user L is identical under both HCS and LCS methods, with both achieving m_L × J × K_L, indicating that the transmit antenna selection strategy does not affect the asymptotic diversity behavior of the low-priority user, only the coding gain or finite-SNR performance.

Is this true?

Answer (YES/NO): NO